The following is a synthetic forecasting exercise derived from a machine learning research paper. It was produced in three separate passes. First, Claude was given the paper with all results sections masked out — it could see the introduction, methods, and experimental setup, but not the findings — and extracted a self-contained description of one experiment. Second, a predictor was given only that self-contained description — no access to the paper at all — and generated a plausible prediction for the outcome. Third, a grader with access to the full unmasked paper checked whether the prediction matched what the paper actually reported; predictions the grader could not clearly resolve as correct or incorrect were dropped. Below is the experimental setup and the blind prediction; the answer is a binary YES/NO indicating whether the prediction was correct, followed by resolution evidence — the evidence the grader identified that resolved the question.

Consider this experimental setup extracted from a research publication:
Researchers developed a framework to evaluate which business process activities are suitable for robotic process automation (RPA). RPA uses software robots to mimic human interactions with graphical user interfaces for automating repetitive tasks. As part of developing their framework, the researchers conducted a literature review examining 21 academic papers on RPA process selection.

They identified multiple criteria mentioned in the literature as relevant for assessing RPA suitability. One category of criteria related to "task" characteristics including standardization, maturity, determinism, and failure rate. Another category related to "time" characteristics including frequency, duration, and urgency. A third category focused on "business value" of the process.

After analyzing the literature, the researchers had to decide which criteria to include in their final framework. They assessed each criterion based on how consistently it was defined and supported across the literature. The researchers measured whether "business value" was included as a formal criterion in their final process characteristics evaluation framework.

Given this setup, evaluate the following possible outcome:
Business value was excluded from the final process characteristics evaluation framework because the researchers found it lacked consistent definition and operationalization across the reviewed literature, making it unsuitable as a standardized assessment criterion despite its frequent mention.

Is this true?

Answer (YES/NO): NO